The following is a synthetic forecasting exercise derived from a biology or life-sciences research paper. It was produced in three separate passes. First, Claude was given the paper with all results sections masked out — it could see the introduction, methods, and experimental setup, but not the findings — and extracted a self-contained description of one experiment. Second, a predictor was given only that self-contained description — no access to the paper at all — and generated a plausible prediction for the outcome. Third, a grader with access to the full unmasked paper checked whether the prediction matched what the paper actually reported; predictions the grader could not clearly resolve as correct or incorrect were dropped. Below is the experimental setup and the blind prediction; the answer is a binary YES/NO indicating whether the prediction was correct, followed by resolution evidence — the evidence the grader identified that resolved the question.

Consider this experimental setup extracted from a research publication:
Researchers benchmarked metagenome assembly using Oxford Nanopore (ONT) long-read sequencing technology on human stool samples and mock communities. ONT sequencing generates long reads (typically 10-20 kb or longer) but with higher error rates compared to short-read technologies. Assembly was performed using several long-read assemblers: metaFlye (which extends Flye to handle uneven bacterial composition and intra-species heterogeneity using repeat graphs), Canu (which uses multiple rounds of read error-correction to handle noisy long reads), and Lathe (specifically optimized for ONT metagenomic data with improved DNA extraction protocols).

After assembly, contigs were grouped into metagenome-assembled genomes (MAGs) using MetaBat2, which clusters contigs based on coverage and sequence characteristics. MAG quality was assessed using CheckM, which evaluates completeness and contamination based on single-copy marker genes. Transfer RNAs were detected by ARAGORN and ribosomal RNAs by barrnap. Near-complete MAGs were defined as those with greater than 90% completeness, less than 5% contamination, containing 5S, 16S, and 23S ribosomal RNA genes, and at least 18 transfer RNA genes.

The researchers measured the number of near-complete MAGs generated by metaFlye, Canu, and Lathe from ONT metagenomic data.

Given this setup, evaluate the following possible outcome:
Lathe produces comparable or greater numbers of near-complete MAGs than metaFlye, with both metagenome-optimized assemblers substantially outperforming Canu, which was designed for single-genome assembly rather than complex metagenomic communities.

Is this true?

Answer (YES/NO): NO